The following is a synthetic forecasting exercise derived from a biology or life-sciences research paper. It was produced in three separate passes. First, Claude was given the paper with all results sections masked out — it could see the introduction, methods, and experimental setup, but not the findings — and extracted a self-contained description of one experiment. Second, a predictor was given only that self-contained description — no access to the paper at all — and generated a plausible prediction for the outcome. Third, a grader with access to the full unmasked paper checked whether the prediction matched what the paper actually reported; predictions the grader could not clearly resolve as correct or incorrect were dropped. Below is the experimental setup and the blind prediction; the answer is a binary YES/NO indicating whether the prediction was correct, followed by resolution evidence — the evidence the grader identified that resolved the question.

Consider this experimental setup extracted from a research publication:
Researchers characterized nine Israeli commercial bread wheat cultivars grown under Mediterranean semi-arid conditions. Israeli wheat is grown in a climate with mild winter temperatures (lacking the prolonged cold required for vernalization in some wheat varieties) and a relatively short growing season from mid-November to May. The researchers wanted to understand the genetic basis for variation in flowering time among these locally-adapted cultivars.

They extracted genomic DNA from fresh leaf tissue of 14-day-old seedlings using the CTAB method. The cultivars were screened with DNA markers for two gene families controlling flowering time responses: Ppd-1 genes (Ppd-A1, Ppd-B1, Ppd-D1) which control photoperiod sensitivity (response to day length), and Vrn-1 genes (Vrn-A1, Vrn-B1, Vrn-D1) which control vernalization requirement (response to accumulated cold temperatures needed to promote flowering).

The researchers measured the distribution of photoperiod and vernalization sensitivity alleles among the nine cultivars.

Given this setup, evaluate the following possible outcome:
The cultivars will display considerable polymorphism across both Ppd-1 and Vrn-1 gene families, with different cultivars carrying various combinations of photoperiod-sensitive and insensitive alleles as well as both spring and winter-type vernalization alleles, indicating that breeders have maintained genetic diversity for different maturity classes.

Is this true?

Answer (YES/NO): NO